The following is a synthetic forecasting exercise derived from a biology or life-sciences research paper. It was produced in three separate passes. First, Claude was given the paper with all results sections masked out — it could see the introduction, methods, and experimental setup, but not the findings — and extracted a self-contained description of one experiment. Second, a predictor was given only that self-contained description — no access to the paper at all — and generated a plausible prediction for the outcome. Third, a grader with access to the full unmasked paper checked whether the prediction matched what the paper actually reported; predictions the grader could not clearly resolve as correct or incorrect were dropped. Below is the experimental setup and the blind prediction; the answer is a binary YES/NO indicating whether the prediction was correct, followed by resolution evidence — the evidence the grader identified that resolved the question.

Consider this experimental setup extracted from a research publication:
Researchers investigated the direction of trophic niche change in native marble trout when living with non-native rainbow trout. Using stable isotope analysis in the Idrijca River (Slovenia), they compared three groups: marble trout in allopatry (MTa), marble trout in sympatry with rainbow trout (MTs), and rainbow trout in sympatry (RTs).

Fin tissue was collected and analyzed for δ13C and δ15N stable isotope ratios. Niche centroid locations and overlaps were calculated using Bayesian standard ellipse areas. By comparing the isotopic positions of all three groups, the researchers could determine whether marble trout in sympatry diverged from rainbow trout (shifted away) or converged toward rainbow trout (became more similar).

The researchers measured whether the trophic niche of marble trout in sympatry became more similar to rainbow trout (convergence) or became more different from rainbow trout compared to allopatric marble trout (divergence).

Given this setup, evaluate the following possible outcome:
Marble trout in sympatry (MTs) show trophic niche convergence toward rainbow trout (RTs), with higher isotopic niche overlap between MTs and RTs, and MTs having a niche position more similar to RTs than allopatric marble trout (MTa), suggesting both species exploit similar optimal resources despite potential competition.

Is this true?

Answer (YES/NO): NO